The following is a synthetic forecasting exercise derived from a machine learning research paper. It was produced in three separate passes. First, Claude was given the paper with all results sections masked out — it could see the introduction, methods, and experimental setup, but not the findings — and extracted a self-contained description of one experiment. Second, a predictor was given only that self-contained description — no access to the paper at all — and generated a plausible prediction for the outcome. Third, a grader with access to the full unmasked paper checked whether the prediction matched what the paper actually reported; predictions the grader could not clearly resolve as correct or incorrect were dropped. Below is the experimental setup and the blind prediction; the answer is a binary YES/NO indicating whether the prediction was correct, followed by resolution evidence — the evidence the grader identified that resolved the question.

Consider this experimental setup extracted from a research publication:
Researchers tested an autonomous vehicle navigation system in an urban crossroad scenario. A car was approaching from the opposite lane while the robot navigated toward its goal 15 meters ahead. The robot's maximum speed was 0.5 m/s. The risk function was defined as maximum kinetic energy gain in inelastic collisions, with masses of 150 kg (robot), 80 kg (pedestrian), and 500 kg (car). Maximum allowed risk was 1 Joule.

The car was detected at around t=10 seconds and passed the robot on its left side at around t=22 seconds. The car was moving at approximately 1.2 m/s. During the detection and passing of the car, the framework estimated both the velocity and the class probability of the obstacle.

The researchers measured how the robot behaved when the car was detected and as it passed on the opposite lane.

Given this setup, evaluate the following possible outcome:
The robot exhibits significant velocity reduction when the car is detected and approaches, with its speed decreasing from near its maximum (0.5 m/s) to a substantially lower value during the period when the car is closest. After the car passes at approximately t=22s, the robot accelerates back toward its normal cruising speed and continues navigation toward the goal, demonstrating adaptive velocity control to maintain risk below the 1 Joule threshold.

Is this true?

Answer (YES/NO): NO